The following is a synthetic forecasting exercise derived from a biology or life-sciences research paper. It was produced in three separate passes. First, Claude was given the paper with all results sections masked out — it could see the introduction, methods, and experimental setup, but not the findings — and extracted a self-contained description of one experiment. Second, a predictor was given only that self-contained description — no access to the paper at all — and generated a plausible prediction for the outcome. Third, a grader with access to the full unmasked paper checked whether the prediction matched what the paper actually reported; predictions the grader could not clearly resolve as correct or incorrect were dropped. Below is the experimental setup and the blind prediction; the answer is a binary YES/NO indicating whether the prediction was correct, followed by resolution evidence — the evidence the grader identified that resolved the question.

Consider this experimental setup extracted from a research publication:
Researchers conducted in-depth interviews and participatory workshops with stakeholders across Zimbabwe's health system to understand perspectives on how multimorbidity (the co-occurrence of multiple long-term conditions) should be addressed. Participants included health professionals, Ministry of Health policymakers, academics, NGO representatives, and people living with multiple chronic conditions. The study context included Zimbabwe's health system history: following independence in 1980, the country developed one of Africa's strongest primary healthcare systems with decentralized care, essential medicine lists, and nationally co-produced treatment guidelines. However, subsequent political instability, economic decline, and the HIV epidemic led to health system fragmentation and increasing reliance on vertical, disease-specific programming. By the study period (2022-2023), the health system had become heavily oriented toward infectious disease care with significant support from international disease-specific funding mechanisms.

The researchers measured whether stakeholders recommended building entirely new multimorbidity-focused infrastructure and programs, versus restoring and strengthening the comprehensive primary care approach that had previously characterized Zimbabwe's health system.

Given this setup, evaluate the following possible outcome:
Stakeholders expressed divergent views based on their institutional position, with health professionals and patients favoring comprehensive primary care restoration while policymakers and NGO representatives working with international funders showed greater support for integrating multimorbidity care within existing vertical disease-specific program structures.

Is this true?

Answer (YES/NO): NO